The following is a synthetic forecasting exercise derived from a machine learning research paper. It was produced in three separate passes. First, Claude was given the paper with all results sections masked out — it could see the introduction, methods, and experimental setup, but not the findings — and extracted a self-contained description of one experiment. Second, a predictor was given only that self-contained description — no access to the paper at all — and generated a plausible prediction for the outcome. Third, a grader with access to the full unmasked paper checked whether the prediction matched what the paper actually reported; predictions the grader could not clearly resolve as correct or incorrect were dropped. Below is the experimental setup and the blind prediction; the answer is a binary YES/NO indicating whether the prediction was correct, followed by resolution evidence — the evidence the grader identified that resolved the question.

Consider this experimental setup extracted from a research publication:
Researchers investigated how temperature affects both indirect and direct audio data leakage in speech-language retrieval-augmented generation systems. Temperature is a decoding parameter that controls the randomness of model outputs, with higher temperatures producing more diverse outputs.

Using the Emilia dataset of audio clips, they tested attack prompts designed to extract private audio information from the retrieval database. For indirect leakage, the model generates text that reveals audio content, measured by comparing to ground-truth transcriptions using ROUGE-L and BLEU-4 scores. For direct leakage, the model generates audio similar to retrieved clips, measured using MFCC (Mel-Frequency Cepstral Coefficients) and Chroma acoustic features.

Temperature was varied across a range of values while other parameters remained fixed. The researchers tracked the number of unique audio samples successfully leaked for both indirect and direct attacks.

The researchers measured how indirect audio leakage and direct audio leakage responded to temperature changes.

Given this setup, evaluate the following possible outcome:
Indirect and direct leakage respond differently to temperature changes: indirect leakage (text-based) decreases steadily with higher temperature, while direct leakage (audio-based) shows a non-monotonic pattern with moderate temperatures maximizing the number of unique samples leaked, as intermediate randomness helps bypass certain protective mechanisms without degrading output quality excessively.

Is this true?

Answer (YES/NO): YES